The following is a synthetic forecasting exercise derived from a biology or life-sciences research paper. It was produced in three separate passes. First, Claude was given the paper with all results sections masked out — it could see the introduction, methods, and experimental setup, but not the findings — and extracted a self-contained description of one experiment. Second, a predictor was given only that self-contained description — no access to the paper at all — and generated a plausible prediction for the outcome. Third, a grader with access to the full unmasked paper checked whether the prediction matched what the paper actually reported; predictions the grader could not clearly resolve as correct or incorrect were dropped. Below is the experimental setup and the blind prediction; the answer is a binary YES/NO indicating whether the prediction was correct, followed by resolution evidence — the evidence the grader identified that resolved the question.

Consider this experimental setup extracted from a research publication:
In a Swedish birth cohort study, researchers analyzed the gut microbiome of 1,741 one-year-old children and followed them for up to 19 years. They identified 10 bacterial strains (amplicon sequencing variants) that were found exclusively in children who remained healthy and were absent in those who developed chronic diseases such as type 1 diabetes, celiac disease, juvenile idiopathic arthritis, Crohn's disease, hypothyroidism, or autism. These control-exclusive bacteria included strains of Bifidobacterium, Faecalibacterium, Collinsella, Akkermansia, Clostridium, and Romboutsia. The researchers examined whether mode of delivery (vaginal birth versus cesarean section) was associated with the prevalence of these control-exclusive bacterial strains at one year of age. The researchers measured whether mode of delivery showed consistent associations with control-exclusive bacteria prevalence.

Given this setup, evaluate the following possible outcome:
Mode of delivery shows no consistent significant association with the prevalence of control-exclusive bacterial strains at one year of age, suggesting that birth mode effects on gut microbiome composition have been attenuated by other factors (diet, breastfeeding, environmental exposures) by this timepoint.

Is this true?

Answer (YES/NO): NO